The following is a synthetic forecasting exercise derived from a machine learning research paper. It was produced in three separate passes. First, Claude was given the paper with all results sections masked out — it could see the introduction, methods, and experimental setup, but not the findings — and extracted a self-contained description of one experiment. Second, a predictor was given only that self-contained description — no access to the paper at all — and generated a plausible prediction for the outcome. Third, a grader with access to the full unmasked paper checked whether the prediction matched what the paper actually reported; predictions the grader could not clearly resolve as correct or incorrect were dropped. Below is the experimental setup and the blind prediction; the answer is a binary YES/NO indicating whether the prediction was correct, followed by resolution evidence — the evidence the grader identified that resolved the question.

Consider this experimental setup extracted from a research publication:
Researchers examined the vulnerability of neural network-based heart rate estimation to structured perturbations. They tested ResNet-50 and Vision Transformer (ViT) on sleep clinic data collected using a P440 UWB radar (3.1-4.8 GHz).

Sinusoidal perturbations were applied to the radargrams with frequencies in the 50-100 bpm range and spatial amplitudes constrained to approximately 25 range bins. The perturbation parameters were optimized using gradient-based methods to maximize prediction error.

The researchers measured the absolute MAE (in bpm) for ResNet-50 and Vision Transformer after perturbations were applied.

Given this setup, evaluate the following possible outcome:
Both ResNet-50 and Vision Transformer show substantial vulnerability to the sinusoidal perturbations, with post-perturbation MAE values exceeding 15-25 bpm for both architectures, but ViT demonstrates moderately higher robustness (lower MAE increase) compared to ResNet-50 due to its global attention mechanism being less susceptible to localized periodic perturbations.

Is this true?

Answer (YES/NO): NO